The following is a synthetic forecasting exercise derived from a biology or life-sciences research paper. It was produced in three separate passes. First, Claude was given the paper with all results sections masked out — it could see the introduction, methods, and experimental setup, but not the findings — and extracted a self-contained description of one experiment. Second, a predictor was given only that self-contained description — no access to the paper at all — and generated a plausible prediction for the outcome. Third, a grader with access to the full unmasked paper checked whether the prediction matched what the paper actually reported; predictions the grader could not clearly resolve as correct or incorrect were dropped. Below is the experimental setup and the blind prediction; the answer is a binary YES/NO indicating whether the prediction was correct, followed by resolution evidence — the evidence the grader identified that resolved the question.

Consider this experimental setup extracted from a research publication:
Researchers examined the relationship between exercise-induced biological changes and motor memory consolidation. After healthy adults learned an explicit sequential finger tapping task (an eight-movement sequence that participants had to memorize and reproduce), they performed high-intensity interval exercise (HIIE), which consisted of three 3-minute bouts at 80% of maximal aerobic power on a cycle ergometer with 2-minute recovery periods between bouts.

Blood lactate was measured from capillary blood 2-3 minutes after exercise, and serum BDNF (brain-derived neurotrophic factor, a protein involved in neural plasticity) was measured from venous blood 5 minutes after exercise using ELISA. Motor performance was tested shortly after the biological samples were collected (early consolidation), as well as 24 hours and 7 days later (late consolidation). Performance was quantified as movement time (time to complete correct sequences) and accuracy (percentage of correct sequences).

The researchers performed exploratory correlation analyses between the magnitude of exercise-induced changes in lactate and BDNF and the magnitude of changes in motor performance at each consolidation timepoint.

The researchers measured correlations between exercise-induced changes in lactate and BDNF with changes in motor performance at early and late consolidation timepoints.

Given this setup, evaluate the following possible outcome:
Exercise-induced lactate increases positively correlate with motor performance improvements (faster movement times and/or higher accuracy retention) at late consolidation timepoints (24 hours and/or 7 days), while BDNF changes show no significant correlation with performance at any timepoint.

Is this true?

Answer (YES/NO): NO